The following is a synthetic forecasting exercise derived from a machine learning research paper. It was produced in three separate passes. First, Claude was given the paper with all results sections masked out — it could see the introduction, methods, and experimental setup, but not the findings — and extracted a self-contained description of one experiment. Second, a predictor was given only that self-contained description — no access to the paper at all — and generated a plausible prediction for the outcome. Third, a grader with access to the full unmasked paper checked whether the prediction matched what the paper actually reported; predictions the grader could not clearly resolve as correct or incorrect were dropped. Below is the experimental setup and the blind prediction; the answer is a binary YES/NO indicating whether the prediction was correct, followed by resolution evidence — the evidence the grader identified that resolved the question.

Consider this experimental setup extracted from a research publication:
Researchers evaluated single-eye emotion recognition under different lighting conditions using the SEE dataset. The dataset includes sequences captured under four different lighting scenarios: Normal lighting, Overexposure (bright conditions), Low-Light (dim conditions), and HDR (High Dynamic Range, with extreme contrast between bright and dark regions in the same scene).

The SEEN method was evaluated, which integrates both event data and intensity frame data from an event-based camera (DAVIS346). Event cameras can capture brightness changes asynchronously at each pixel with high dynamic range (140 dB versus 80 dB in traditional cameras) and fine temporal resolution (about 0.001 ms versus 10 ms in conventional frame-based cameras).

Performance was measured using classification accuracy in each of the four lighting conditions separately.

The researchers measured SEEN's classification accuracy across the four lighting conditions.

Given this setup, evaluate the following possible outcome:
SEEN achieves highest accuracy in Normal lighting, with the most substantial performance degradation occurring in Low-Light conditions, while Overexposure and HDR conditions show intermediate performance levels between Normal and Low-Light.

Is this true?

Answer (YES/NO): NO